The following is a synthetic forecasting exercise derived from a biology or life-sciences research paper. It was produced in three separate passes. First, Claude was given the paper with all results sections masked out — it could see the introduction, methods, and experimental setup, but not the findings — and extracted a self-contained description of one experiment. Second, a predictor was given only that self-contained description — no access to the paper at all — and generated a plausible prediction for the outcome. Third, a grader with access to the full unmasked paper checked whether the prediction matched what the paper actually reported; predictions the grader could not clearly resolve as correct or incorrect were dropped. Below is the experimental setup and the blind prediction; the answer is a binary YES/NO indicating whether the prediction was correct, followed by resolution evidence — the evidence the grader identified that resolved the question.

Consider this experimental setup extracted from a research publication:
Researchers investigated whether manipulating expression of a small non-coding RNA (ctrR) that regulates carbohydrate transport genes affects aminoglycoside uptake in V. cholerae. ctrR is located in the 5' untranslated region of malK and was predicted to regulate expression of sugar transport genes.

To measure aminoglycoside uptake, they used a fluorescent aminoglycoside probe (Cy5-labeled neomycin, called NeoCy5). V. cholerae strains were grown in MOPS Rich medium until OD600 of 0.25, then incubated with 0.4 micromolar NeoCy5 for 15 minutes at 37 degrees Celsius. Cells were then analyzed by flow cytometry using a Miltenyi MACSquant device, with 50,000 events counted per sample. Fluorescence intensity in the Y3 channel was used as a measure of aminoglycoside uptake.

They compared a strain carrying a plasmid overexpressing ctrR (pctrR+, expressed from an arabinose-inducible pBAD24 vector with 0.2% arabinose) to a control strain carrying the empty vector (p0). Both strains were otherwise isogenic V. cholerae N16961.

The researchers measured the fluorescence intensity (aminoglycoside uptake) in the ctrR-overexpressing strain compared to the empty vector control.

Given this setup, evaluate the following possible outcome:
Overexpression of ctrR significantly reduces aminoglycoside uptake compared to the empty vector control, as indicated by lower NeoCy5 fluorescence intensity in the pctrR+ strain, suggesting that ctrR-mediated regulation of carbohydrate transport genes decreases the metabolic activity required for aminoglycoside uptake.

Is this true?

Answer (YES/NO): NO